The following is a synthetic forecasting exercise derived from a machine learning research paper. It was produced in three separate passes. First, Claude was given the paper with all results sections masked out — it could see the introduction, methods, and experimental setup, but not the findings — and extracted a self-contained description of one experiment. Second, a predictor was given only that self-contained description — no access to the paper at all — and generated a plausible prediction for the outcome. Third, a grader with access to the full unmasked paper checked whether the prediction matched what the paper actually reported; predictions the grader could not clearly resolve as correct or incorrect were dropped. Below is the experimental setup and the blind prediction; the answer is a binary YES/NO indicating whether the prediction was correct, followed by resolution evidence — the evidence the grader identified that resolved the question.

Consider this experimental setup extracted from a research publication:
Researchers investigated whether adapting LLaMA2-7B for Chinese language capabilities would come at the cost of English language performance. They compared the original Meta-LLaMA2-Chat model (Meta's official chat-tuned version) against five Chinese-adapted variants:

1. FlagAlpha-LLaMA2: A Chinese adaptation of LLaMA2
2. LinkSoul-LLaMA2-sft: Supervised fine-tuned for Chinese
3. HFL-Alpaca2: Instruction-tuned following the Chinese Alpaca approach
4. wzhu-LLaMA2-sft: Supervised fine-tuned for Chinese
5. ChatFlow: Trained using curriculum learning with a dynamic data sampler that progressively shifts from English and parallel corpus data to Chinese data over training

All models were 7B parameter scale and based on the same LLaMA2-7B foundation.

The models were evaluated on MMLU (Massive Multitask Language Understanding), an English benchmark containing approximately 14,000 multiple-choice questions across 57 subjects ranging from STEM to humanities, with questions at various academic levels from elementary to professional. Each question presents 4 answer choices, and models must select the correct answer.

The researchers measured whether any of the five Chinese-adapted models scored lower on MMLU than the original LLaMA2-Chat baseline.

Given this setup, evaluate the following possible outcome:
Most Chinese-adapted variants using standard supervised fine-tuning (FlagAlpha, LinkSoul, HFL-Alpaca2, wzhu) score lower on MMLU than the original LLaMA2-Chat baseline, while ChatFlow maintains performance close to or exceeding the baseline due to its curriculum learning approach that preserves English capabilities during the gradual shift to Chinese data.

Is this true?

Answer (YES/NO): NO